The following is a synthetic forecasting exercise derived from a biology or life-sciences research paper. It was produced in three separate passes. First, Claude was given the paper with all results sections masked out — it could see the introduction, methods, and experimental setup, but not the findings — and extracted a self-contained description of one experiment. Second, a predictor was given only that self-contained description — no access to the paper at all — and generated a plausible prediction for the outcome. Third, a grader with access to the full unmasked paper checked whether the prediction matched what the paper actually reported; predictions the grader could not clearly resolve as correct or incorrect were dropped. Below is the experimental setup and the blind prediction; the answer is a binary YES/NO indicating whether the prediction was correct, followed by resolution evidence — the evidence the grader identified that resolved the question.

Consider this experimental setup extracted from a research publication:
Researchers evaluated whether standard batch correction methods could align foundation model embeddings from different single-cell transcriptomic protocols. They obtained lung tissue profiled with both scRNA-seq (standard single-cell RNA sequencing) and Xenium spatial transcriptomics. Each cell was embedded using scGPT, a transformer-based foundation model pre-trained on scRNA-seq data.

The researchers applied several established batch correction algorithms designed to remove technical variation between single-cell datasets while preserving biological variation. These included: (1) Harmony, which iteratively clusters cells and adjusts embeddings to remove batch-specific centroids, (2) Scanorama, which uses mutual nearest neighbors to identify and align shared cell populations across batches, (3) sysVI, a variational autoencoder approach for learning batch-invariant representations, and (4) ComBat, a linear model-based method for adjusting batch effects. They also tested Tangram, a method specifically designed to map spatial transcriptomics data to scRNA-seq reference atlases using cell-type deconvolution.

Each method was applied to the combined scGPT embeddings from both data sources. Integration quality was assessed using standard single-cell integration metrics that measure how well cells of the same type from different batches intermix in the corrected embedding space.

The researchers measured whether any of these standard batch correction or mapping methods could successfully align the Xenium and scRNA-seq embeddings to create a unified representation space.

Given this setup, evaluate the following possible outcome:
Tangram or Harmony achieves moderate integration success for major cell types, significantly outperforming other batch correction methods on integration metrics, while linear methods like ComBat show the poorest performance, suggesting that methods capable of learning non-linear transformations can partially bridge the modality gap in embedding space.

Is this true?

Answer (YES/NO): NO